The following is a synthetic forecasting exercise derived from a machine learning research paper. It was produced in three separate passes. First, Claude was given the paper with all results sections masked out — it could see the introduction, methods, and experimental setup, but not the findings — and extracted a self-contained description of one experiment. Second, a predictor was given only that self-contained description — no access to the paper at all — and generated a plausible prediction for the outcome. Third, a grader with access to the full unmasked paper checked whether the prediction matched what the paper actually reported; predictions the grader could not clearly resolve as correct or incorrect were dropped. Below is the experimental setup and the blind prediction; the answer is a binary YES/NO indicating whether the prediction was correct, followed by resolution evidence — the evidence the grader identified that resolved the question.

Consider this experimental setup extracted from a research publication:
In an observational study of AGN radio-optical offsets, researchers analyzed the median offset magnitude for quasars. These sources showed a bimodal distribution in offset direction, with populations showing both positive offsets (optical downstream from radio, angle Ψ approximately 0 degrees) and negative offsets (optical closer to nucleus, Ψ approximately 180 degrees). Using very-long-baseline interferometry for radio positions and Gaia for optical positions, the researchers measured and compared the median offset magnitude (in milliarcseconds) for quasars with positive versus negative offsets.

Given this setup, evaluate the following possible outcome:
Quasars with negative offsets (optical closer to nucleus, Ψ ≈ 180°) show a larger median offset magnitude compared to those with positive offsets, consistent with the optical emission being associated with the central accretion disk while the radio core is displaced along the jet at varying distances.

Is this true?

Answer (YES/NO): NO